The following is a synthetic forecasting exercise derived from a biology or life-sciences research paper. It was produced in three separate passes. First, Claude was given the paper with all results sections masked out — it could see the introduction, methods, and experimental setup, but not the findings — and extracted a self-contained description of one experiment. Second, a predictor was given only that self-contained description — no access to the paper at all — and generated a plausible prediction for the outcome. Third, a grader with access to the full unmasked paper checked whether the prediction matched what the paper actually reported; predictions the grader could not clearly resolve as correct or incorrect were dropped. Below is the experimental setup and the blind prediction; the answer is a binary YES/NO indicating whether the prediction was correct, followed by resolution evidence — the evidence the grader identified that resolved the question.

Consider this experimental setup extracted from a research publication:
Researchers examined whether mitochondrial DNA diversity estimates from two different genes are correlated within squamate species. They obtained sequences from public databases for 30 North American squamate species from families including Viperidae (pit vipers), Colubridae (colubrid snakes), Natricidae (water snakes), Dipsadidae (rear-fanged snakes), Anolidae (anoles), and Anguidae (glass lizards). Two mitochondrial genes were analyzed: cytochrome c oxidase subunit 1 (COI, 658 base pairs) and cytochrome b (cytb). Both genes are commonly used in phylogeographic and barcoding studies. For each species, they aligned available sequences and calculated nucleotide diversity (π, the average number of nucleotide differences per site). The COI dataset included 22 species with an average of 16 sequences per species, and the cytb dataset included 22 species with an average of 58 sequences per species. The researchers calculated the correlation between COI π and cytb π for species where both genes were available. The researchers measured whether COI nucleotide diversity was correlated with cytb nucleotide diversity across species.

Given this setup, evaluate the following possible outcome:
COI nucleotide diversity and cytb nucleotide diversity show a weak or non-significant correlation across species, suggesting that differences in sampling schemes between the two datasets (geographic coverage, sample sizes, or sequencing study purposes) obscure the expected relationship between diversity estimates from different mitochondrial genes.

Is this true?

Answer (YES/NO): NO